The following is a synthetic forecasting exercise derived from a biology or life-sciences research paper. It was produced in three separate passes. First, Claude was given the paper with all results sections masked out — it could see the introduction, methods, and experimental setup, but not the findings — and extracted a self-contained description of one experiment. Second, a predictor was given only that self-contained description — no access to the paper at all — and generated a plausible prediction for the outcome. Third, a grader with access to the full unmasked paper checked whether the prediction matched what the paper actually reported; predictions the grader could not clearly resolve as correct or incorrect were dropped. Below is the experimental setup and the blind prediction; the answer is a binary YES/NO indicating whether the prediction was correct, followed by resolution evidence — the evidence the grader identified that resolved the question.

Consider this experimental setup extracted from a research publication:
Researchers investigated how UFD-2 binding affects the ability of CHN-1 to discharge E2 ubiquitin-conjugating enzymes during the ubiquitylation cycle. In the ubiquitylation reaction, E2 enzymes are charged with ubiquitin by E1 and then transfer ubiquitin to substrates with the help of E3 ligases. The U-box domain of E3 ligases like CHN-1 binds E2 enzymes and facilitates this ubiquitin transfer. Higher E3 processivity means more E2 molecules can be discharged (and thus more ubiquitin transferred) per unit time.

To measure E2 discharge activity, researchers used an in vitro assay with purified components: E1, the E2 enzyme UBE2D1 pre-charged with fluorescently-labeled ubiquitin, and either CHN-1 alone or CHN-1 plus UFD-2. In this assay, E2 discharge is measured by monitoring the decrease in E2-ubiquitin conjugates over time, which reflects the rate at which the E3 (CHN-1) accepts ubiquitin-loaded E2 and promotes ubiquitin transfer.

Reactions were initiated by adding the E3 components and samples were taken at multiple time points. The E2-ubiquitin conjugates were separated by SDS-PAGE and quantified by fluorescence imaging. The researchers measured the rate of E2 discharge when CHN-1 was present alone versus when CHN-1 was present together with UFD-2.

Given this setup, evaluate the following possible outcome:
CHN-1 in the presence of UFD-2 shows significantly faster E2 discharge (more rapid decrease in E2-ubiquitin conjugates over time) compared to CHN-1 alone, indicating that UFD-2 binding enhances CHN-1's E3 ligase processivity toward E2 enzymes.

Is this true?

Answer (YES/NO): YES